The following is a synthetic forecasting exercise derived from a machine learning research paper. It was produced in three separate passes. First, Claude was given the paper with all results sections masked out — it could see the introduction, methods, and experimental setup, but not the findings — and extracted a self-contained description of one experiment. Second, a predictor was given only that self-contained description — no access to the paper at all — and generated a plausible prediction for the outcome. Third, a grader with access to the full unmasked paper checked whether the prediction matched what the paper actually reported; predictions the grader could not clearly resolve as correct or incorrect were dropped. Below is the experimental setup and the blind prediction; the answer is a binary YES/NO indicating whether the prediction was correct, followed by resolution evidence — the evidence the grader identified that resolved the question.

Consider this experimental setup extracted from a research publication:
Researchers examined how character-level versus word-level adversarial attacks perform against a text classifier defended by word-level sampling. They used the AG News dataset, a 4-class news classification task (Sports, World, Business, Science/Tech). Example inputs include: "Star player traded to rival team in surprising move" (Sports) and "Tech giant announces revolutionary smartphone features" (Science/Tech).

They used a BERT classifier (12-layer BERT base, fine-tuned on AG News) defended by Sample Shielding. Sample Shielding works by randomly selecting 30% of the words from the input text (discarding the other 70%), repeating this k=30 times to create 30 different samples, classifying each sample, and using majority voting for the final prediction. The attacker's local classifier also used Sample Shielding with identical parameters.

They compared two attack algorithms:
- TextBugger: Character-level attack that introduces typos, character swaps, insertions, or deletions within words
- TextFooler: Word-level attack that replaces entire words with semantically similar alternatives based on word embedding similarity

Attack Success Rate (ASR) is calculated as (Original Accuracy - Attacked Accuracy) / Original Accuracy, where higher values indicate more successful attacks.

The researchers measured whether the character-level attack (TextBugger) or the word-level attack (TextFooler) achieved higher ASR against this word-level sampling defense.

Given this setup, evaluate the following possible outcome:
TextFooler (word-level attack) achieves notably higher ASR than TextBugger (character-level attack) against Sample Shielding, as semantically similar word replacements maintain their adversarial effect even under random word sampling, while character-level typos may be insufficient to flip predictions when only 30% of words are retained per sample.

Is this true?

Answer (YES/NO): NO